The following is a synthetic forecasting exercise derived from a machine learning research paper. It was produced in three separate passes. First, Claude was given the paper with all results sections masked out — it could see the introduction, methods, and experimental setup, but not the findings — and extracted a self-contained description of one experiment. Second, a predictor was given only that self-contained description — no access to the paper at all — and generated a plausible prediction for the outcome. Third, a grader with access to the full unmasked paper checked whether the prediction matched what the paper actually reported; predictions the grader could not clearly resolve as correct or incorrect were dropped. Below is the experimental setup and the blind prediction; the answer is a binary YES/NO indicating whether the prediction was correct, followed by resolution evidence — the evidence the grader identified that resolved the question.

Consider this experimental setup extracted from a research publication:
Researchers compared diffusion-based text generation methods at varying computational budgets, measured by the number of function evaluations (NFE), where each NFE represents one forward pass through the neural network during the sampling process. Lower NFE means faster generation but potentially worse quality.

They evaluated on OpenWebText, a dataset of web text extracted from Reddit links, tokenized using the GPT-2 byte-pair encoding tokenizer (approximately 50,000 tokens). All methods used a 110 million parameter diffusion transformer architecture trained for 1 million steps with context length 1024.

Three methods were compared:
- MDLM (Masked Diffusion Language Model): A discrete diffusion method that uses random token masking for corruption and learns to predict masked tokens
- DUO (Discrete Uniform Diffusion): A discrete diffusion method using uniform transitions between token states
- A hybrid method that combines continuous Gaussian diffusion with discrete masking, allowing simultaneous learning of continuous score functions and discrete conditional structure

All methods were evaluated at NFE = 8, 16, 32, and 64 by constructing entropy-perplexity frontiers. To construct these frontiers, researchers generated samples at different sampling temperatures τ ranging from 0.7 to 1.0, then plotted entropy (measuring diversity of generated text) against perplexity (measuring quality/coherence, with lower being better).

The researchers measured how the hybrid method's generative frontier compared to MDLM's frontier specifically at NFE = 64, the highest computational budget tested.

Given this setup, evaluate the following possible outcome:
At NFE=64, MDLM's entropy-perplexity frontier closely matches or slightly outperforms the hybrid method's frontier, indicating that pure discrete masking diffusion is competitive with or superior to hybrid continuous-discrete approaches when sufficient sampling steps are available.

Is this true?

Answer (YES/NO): YES